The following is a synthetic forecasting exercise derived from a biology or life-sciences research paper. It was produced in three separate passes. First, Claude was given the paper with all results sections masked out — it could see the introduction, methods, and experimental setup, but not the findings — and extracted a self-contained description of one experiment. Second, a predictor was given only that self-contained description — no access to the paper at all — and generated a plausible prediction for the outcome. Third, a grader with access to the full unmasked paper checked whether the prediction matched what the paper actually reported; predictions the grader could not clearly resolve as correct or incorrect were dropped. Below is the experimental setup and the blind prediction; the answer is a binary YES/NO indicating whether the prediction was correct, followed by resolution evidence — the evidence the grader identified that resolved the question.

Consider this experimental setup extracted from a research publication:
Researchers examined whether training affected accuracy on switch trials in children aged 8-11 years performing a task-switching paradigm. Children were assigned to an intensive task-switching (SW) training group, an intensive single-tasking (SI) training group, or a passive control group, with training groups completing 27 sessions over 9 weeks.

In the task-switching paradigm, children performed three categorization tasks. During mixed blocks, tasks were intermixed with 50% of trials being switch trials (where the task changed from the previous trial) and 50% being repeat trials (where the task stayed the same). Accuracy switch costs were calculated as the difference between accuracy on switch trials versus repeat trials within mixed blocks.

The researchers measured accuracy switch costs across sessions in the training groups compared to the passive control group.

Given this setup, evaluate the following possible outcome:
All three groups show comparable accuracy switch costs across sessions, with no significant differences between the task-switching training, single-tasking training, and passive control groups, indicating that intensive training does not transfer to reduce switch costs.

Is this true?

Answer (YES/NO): YES